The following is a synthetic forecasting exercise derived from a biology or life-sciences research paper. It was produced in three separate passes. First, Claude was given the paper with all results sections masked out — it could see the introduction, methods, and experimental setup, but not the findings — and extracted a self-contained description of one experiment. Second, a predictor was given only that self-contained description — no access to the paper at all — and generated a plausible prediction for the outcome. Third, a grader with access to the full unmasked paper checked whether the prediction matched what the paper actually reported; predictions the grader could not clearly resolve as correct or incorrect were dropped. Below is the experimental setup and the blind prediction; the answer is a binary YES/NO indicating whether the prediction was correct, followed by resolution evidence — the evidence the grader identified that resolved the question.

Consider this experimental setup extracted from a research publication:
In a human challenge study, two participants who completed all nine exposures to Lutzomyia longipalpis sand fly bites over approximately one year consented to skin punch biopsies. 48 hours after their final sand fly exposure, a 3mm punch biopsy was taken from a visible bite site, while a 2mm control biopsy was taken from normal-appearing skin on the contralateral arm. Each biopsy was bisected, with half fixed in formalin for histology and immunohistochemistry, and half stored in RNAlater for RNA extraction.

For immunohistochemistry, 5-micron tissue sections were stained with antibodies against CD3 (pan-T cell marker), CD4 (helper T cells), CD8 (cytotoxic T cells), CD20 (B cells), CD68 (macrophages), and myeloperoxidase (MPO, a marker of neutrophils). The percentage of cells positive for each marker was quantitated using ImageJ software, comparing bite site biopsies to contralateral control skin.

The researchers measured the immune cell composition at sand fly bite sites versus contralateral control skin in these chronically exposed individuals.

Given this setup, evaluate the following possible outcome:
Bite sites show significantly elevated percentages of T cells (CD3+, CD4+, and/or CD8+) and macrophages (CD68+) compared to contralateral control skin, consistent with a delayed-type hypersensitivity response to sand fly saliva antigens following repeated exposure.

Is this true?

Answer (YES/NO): YES